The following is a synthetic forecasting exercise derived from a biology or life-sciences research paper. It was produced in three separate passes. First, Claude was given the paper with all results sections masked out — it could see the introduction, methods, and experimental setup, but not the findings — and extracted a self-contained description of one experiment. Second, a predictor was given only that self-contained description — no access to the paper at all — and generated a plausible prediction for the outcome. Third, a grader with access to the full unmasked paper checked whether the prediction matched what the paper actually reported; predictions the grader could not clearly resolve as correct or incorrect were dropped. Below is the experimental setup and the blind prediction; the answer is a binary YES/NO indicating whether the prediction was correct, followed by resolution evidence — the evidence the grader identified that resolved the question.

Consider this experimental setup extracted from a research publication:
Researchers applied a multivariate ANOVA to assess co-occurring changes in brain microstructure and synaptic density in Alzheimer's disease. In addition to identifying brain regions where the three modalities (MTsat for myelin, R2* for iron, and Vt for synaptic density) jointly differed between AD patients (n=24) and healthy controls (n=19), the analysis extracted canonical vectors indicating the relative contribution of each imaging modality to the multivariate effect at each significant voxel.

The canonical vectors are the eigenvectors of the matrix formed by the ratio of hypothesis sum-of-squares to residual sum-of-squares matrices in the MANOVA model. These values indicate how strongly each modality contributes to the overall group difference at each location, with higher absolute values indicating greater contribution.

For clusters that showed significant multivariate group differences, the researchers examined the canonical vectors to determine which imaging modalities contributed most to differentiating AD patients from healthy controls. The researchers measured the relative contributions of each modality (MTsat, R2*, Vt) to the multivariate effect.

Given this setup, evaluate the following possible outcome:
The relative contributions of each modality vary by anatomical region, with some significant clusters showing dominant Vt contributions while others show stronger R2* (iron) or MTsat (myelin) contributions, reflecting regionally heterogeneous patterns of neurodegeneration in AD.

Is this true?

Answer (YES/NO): NO